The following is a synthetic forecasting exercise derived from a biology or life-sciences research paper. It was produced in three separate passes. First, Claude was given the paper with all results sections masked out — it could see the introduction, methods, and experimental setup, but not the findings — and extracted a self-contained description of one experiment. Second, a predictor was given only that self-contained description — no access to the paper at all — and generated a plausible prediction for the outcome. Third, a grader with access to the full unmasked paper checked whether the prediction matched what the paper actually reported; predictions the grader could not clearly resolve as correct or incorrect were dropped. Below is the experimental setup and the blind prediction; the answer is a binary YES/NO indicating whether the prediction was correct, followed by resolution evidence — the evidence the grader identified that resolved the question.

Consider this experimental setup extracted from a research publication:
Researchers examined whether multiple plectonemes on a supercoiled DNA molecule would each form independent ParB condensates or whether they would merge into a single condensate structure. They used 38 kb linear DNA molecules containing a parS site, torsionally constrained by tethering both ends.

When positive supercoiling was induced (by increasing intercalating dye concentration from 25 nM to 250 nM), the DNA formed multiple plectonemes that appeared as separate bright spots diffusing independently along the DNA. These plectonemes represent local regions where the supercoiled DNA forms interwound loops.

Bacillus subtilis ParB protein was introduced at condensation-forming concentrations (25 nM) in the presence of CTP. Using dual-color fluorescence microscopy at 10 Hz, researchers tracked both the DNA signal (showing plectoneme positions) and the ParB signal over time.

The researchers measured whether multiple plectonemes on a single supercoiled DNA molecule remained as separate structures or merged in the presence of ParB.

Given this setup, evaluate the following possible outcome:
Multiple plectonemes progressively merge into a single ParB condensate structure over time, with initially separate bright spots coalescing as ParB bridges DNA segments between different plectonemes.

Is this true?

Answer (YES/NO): YES